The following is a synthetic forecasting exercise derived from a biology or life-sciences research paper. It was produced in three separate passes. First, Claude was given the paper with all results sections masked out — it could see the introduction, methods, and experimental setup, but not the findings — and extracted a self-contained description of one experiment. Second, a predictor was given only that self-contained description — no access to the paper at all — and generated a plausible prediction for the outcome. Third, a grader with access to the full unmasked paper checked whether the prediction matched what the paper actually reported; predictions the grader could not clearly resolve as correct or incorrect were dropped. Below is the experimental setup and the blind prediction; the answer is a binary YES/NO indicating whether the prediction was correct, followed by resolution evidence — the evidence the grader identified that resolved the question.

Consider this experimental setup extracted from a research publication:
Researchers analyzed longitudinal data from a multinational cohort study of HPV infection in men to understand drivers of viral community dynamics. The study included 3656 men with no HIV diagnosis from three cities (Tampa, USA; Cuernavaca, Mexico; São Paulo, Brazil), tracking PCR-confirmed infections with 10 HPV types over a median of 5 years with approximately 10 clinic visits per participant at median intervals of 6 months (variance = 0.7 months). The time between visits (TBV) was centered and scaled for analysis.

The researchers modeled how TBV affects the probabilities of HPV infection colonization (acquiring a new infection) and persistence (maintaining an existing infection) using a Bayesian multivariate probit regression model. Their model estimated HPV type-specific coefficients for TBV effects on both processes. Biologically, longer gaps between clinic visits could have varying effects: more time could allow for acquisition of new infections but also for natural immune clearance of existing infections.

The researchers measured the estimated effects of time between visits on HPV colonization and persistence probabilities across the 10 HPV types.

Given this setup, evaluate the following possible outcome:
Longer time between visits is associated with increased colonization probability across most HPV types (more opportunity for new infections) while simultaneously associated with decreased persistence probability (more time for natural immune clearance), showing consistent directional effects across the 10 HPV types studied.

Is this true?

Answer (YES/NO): NO